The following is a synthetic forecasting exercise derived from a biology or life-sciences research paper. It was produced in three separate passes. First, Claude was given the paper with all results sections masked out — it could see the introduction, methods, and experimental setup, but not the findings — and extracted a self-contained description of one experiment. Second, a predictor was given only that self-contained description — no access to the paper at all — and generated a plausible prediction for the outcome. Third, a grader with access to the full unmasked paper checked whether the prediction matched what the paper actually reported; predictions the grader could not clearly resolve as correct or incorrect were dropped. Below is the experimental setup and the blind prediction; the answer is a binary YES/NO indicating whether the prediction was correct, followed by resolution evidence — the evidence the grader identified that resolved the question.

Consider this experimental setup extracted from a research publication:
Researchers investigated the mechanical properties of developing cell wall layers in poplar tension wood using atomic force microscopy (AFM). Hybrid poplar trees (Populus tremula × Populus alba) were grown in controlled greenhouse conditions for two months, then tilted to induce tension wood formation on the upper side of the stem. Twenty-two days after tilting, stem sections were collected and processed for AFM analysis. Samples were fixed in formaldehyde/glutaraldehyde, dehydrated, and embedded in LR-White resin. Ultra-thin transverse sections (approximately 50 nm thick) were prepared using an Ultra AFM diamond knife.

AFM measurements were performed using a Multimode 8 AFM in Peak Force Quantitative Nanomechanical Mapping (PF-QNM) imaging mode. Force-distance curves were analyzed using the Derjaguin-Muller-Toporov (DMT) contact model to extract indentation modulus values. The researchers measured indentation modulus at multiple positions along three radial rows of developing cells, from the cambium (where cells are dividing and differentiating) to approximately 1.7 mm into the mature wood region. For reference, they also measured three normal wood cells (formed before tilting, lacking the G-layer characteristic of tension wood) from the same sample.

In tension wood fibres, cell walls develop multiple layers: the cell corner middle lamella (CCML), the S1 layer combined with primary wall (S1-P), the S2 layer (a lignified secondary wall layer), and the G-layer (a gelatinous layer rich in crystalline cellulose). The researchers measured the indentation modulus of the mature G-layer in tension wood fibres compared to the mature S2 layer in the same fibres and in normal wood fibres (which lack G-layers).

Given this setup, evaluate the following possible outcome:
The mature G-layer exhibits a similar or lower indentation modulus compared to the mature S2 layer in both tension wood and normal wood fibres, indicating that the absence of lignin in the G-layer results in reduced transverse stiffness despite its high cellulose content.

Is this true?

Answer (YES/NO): NO